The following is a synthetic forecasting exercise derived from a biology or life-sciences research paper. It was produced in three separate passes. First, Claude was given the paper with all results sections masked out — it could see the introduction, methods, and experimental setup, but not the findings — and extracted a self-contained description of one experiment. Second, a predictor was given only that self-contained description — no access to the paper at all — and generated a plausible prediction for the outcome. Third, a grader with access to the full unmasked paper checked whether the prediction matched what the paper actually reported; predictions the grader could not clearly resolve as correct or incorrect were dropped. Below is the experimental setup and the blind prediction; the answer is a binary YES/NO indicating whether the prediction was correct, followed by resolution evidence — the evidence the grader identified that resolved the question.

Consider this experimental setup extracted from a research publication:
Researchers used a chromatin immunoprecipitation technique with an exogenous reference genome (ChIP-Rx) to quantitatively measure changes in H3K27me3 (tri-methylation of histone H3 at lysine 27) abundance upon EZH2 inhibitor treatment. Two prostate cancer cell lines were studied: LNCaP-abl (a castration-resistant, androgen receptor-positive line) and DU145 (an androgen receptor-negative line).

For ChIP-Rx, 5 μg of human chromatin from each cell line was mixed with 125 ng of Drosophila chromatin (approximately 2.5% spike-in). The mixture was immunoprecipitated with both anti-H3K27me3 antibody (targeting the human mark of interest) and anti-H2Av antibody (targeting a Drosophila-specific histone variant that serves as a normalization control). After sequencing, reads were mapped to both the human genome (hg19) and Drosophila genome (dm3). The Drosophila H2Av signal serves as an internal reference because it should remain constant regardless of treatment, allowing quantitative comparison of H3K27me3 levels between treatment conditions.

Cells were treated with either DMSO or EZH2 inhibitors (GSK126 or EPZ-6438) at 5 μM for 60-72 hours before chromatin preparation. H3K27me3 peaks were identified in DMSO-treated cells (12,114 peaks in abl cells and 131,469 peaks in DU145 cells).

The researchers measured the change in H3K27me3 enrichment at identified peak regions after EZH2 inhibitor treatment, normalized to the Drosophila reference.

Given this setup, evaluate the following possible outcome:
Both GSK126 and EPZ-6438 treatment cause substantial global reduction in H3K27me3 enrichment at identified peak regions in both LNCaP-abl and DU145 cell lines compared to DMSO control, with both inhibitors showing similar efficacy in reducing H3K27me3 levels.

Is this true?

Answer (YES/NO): YES